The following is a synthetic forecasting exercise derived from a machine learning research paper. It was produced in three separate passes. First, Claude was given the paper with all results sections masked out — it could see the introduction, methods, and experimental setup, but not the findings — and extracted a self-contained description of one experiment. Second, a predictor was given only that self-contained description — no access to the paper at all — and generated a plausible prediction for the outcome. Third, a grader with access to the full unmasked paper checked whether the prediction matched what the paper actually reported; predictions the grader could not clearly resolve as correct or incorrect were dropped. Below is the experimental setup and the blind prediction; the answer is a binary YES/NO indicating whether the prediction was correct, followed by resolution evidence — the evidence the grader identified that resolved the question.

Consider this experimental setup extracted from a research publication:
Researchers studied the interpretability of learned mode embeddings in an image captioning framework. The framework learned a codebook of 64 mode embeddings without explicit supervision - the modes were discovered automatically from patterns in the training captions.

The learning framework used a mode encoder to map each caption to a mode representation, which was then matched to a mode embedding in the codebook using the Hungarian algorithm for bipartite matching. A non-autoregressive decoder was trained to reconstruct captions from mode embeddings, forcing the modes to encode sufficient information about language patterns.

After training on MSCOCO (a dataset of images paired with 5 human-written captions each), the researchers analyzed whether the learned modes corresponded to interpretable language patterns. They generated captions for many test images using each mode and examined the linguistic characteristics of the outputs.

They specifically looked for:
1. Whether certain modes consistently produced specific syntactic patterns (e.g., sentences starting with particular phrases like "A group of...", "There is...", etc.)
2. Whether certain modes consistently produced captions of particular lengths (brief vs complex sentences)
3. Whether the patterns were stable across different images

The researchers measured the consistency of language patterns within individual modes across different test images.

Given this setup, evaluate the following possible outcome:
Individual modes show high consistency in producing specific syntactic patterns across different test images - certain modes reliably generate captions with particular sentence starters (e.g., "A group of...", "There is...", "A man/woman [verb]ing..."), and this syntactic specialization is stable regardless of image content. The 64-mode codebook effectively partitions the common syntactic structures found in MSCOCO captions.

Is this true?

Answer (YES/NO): NO